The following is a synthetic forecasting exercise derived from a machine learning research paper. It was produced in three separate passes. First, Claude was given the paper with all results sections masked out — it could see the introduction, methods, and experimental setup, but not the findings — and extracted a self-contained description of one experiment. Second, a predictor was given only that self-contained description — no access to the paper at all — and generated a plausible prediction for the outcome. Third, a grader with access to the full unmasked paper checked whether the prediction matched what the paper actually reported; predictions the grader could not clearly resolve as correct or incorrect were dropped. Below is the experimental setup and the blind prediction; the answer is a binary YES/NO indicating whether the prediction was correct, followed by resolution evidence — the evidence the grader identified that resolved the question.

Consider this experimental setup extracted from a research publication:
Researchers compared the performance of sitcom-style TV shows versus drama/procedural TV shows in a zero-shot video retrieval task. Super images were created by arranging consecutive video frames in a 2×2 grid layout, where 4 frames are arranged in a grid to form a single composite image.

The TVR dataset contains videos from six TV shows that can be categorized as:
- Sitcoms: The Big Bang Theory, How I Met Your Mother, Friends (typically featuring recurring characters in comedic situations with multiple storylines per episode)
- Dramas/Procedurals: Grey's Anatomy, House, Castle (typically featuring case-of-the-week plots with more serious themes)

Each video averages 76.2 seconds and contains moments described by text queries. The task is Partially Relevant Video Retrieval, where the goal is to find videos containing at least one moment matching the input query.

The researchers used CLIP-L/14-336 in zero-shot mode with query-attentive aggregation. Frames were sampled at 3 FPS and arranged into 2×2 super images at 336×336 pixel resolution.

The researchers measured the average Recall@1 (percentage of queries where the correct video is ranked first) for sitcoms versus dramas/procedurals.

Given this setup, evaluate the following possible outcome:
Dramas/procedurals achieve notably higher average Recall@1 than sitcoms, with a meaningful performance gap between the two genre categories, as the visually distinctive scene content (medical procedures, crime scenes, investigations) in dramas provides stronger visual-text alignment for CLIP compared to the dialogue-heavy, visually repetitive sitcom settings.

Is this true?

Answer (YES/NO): NO